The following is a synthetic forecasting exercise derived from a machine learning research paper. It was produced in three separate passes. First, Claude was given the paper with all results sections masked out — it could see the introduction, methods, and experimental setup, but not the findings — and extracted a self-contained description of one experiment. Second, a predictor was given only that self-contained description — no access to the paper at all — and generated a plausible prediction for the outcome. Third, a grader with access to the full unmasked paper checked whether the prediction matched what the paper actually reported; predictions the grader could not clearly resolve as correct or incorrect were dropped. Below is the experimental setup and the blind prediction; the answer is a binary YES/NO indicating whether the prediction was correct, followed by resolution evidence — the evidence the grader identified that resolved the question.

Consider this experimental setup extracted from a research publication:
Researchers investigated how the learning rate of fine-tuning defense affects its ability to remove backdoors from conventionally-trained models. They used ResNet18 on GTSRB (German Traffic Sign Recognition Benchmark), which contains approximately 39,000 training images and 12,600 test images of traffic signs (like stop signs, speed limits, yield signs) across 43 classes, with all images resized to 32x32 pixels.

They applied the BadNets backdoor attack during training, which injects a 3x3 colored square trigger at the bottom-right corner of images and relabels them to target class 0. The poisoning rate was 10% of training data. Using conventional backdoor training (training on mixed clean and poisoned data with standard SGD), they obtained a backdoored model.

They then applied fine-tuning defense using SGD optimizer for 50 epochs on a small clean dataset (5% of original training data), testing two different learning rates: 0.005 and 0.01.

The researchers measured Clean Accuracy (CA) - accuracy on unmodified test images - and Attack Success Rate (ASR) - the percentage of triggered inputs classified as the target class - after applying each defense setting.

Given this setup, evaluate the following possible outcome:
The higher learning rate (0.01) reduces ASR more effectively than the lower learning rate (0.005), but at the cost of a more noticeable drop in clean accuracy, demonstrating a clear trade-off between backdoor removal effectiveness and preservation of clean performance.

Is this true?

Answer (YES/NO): NO